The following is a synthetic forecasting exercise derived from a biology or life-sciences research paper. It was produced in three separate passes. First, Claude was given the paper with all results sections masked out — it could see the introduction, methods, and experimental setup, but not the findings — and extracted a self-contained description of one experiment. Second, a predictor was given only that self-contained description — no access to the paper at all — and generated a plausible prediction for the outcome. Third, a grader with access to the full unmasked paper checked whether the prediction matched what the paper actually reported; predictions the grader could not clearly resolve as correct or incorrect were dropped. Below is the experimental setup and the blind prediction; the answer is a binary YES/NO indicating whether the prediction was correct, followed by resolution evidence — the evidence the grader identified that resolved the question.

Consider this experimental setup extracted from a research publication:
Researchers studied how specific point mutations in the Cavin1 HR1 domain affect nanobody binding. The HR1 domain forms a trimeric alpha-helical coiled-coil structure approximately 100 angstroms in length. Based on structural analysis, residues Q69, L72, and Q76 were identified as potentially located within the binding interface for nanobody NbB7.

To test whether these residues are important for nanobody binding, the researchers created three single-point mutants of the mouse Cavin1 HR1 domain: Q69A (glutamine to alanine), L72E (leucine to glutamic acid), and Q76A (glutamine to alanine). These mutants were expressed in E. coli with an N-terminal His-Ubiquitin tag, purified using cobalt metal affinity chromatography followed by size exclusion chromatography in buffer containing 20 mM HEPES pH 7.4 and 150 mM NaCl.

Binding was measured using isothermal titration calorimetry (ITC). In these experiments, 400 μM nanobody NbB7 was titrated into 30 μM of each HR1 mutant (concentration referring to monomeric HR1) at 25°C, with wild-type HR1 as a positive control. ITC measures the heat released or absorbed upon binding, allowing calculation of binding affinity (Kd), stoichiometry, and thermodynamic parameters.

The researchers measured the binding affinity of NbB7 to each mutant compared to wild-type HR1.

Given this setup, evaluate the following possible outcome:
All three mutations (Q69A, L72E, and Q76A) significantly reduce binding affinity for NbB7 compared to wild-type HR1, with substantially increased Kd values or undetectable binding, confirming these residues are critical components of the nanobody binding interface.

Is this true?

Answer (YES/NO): YES